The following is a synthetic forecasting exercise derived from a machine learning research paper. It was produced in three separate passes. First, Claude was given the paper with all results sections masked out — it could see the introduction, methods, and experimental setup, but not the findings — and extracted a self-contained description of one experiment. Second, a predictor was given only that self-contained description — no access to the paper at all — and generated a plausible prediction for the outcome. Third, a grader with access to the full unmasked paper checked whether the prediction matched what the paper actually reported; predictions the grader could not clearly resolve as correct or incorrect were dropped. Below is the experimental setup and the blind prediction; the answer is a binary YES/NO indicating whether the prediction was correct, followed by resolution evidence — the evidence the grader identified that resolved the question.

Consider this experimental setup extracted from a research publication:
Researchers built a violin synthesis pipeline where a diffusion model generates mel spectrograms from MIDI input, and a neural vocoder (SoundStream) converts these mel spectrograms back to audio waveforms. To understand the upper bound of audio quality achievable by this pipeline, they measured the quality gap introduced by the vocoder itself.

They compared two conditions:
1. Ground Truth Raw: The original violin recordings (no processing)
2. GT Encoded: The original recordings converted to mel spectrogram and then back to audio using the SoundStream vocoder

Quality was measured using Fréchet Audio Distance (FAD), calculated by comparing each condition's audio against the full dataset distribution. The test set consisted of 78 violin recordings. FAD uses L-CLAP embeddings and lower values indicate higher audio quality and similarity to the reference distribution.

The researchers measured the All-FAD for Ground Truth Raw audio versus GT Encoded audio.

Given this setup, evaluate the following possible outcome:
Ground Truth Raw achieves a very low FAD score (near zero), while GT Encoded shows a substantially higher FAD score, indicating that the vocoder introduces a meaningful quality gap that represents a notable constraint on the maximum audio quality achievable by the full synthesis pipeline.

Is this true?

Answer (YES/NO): YES